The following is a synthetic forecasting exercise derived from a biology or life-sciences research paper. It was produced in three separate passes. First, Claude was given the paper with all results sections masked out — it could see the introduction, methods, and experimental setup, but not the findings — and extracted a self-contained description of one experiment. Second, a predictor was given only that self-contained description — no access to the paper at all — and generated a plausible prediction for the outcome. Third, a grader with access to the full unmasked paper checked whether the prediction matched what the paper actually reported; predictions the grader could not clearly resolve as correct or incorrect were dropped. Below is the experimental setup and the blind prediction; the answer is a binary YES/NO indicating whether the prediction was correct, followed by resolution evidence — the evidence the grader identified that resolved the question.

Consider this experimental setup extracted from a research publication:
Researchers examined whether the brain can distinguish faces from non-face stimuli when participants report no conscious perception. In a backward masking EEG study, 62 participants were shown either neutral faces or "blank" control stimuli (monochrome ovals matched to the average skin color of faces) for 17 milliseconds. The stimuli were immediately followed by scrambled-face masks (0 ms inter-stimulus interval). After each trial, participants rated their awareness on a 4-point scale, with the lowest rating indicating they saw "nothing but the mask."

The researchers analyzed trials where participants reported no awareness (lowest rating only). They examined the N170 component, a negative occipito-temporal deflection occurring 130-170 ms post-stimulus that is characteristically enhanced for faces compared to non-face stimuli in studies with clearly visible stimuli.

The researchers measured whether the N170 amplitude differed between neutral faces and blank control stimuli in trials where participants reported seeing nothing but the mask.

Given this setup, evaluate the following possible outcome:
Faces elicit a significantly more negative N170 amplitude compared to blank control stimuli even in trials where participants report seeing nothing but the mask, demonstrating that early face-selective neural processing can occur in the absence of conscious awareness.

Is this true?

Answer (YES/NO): YES